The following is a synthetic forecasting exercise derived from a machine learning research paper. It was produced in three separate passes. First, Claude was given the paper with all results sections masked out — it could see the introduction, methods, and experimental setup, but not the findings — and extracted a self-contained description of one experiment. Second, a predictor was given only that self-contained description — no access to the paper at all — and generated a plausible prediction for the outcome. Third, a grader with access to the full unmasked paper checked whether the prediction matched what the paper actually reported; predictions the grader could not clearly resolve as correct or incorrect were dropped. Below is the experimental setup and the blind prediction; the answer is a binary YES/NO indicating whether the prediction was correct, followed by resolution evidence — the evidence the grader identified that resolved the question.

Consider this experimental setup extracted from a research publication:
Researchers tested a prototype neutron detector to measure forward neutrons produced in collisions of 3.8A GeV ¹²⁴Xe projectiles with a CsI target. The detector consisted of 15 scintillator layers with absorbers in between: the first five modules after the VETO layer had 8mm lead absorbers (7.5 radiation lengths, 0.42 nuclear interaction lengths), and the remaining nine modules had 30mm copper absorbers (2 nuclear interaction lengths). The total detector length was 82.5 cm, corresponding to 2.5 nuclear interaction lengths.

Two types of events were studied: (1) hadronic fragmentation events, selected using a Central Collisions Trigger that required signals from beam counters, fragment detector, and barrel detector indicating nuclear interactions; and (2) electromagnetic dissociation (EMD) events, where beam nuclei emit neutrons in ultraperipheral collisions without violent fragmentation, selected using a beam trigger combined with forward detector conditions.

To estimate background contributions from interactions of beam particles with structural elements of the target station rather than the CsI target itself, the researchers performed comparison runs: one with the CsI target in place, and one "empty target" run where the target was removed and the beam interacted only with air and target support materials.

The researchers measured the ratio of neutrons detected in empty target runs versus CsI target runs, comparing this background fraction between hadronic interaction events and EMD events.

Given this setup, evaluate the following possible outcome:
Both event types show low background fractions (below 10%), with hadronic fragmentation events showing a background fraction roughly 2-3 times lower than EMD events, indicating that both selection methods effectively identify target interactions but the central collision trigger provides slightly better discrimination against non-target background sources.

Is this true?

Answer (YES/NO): NO